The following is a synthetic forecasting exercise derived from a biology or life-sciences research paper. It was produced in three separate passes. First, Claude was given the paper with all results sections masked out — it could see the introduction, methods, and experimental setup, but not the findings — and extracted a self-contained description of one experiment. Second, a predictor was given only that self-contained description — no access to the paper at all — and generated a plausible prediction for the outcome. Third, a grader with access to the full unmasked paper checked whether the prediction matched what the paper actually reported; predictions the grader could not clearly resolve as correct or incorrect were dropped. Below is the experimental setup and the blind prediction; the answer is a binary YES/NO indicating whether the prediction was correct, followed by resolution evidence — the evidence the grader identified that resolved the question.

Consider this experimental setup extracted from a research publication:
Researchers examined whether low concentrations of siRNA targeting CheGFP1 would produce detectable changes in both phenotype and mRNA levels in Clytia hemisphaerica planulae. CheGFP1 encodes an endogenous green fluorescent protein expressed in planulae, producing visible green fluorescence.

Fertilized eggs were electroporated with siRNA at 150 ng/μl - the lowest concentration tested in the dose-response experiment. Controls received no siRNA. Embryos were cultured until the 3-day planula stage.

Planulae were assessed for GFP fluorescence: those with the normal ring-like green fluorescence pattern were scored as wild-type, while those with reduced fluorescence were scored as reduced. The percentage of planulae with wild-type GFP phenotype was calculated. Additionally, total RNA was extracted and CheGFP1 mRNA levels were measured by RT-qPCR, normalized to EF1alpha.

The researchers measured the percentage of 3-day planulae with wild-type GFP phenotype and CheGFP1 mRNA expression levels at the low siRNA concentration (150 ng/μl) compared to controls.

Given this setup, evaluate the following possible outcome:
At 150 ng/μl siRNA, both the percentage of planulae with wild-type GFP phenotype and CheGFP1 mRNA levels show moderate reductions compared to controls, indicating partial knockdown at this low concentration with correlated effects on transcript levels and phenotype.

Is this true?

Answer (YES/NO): NO